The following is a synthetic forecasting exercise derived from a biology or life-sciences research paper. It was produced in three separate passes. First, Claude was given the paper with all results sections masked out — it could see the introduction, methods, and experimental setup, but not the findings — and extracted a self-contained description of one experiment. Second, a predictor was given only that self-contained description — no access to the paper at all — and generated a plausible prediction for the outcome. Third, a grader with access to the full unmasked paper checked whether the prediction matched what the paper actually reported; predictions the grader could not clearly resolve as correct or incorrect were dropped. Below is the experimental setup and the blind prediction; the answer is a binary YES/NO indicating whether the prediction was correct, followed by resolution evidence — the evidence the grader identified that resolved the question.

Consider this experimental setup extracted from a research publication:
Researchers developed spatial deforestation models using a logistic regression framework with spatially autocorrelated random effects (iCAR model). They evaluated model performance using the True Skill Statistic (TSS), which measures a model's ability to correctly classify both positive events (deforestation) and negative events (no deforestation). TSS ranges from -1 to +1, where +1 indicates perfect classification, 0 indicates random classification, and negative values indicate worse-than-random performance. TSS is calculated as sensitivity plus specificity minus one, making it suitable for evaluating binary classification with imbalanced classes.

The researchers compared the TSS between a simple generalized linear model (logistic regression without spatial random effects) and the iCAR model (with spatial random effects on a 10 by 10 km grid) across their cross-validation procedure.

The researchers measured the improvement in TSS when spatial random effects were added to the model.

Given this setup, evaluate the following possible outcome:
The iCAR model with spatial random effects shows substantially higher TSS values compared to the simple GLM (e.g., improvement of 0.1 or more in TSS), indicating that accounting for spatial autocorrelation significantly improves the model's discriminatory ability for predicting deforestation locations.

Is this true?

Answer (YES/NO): NO